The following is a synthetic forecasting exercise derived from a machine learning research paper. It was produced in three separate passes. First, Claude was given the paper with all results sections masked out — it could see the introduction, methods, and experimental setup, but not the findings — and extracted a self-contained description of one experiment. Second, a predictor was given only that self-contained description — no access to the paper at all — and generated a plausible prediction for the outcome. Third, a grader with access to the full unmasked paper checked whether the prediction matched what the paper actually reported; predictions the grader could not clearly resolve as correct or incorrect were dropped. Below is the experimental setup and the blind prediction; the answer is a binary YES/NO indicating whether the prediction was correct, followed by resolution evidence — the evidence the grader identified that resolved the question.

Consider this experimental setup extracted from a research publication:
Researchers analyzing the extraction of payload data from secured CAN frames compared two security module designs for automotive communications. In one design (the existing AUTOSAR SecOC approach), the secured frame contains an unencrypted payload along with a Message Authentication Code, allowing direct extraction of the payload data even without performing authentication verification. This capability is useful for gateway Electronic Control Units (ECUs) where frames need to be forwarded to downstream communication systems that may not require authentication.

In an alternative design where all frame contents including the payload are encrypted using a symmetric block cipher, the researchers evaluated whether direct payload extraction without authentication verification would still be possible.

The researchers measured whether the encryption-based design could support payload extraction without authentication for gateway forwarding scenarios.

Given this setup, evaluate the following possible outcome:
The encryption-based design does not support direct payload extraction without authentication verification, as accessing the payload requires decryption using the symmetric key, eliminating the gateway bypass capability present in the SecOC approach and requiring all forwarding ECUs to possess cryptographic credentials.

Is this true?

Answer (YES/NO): YES